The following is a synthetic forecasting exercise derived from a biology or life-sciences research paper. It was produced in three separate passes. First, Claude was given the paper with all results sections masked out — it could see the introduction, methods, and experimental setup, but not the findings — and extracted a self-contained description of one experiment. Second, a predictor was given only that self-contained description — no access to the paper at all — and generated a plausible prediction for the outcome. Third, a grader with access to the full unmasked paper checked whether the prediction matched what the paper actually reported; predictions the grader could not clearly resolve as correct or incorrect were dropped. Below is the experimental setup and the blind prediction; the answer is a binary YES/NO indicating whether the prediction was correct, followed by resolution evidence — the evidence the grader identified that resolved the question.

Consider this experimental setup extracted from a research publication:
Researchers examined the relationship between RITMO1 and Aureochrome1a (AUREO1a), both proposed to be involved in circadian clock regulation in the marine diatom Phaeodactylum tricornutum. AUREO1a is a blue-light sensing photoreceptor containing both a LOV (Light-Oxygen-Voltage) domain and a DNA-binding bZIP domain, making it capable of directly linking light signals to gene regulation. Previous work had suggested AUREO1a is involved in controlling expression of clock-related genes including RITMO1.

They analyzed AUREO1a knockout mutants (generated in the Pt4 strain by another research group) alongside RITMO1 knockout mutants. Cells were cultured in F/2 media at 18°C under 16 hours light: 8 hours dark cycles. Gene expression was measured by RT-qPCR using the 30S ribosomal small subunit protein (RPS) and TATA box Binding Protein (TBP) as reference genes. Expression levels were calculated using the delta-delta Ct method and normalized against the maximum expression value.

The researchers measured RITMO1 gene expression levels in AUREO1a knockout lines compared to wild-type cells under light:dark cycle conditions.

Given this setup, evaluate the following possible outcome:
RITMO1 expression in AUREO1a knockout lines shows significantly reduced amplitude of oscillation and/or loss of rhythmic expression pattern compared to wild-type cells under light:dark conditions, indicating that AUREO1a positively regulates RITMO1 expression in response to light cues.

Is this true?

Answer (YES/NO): YES